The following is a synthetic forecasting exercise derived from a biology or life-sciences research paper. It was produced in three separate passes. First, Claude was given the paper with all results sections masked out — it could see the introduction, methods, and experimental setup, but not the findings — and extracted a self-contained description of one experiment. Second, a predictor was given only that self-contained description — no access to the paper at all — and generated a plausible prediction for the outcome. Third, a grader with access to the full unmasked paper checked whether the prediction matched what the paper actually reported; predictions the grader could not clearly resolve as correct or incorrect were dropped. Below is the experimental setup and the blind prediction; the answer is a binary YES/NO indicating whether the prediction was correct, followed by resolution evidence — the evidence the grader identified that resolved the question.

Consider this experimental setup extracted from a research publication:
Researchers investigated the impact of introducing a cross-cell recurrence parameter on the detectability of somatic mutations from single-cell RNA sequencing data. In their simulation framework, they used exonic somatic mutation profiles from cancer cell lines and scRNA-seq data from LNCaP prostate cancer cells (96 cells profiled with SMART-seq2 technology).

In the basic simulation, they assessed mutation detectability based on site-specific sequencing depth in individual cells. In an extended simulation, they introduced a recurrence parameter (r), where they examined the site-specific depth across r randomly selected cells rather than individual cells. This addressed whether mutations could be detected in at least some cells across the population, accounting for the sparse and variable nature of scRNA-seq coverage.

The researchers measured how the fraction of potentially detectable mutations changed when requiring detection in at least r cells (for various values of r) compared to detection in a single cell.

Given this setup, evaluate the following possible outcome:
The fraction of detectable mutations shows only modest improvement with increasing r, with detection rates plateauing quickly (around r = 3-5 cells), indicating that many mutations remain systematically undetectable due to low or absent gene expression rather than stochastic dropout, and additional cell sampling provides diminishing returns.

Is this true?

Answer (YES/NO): NO